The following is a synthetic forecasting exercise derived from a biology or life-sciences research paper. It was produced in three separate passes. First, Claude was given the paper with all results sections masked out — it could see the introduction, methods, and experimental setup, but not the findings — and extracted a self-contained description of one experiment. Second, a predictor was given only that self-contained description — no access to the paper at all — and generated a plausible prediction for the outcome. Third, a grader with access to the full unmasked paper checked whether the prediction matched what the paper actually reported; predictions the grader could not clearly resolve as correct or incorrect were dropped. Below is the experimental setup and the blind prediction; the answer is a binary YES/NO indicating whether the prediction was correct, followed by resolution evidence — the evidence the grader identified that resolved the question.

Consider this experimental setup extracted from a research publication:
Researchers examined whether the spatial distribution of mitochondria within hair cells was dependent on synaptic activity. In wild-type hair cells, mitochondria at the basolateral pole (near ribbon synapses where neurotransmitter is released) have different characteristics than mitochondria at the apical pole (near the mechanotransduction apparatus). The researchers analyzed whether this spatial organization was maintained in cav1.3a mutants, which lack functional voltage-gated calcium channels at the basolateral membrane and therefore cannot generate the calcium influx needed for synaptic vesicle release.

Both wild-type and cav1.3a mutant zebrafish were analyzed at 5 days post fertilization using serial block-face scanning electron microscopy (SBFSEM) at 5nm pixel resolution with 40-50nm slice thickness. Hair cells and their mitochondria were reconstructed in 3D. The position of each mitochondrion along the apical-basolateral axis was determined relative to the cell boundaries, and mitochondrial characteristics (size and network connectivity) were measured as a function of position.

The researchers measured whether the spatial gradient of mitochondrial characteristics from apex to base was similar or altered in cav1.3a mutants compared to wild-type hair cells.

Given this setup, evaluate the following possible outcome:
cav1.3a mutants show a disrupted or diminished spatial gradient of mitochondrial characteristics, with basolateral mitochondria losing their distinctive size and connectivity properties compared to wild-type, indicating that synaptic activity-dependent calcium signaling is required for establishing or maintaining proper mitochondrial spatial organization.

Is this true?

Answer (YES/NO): YES